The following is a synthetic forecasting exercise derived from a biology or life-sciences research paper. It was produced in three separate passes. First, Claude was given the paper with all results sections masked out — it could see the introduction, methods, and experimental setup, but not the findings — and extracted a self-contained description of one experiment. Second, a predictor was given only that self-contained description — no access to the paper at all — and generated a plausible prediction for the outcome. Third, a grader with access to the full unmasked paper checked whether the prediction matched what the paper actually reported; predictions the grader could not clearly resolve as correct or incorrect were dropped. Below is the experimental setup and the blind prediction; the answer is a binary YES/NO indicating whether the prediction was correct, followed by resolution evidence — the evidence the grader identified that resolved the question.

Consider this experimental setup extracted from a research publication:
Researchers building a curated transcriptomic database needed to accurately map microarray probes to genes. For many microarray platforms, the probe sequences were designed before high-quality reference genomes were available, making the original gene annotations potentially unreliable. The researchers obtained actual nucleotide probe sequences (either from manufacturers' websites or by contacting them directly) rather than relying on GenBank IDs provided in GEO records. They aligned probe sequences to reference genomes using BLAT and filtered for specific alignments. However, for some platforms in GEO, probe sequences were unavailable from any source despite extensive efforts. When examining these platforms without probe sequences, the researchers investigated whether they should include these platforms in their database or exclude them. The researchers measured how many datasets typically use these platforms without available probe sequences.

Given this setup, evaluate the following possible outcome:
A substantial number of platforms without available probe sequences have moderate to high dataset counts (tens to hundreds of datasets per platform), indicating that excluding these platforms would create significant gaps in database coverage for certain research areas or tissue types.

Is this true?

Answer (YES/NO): NO